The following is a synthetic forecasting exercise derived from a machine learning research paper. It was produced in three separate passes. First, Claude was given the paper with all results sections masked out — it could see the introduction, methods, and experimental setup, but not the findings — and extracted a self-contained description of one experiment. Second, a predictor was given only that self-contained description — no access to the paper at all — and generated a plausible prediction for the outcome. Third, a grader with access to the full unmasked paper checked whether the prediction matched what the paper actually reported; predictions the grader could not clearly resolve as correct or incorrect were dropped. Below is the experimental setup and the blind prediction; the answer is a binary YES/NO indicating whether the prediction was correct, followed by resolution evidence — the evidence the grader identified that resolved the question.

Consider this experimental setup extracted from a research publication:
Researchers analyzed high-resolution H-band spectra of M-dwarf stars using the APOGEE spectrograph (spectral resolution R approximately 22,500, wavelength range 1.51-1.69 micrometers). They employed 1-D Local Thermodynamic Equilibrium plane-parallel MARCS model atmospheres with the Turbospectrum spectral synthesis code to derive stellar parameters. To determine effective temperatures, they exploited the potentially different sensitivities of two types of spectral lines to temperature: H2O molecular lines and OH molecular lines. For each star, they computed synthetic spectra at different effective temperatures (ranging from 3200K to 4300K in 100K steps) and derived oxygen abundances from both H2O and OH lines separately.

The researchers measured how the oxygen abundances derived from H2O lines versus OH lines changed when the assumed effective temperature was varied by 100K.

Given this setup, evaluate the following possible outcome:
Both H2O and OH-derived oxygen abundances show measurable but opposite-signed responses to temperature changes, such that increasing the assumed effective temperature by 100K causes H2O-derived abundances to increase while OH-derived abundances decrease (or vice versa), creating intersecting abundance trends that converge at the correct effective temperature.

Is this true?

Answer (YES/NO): NO